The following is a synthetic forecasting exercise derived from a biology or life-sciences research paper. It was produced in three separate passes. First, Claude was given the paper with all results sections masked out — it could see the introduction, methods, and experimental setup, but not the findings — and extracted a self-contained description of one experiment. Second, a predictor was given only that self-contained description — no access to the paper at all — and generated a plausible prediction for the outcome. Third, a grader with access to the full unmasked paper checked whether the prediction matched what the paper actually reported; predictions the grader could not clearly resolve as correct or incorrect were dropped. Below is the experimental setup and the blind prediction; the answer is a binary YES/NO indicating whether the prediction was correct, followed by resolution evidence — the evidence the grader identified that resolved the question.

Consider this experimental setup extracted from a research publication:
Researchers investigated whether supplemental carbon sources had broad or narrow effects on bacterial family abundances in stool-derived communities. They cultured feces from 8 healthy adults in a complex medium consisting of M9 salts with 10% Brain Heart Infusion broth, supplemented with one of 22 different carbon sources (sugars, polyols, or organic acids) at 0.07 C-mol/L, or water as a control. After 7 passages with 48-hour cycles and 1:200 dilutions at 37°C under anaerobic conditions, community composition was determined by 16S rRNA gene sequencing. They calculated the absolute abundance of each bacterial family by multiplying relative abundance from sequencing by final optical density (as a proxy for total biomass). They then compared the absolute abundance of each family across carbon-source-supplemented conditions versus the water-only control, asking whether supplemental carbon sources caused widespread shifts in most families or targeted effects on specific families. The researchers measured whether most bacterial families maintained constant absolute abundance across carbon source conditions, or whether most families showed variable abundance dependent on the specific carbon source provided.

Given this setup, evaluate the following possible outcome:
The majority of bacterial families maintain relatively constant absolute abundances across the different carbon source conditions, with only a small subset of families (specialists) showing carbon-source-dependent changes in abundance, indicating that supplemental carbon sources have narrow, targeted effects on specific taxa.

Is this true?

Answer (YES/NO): YES